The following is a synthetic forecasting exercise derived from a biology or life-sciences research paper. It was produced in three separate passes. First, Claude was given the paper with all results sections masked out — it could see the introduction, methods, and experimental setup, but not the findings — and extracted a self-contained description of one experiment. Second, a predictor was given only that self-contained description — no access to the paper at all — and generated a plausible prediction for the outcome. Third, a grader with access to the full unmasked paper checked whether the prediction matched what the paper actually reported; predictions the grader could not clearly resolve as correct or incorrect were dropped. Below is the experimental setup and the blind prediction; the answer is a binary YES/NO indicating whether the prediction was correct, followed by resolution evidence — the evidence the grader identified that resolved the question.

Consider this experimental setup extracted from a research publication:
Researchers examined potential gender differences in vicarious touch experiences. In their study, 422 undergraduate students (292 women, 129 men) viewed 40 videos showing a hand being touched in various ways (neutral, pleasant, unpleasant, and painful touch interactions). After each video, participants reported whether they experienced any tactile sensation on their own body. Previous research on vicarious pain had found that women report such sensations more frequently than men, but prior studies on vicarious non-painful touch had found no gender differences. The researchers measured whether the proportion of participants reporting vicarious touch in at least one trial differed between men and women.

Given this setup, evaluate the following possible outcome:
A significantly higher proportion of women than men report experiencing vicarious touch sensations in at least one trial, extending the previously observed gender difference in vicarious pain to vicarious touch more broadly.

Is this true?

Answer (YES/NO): YES